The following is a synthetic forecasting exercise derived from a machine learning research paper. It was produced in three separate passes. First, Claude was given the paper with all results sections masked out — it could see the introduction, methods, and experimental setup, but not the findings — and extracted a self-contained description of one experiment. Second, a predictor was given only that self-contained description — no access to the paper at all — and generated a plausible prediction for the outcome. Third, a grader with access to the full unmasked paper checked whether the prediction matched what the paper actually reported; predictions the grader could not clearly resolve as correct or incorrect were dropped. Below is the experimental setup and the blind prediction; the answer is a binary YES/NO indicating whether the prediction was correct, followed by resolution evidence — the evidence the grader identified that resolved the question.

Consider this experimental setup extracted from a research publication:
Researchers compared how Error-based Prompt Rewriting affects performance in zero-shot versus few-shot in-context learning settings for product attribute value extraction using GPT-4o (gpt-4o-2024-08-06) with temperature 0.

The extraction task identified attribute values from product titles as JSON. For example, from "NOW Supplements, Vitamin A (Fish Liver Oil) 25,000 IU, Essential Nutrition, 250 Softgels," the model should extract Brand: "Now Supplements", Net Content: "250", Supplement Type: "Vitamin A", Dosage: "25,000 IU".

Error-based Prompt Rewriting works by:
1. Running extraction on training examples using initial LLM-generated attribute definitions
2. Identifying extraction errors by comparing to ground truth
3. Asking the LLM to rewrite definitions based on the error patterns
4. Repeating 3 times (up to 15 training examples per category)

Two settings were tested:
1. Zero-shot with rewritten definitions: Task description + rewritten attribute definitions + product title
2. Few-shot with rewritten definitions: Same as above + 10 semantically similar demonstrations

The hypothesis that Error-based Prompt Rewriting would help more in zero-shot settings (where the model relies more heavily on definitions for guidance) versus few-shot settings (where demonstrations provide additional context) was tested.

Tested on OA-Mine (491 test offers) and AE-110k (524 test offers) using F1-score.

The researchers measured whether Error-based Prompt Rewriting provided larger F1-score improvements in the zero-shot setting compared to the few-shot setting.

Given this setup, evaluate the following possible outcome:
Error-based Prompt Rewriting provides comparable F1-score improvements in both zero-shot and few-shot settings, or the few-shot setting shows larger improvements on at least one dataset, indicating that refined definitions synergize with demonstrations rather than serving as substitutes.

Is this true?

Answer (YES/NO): NO